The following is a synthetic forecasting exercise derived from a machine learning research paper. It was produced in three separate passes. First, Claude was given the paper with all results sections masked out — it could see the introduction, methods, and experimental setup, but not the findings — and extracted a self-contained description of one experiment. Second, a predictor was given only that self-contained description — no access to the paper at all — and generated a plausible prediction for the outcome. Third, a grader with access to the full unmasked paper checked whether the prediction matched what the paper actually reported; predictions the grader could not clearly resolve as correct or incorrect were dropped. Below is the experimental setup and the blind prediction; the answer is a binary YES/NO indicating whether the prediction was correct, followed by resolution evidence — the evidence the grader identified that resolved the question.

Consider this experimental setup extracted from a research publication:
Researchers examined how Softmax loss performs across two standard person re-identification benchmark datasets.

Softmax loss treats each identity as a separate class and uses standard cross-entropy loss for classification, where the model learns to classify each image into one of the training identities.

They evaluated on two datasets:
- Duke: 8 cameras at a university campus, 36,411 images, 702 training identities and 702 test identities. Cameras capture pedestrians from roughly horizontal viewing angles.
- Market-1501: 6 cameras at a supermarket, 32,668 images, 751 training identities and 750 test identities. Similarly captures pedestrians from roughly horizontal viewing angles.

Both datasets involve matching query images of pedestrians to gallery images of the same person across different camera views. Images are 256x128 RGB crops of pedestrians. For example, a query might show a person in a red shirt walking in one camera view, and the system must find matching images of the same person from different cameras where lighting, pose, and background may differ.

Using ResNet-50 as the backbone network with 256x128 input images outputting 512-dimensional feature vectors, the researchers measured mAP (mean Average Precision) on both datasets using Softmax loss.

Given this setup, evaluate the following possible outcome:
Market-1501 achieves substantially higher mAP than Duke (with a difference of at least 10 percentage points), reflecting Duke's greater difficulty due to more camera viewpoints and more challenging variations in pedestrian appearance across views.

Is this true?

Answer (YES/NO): YES